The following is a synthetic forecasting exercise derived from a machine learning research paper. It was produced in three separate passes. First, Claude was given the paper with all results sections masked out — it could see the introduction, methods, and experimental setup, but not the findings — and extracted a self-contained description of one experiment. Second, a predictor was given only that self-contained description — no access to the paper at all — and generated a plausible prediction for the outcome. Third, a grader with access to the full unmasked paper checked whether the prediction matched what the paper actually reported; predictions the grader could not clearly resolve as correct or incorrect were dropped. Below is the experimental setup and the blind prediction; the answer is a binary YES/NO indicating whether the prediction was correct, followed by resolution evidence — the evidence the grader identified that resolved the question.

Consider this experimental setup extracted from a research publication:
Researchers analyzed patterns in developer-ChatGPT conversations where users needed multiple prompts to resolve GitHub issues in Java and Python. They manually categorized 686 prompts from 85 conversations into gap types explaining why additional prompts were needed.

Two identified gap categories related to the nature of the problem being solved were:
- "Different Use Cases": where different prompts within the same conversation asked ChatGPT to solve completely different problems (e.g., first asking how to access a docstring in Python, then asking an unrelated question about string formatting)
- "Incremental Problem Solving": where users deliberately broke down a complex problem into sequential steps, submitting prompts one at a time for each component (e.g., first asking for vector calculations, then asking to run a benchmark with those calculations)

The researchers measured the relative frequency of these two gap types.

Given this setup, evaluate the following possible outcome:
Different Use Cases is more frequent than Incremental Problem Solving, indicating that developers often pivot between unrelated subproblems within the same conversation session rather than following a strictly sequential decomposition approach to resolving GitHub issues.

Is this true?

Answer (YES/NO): YES